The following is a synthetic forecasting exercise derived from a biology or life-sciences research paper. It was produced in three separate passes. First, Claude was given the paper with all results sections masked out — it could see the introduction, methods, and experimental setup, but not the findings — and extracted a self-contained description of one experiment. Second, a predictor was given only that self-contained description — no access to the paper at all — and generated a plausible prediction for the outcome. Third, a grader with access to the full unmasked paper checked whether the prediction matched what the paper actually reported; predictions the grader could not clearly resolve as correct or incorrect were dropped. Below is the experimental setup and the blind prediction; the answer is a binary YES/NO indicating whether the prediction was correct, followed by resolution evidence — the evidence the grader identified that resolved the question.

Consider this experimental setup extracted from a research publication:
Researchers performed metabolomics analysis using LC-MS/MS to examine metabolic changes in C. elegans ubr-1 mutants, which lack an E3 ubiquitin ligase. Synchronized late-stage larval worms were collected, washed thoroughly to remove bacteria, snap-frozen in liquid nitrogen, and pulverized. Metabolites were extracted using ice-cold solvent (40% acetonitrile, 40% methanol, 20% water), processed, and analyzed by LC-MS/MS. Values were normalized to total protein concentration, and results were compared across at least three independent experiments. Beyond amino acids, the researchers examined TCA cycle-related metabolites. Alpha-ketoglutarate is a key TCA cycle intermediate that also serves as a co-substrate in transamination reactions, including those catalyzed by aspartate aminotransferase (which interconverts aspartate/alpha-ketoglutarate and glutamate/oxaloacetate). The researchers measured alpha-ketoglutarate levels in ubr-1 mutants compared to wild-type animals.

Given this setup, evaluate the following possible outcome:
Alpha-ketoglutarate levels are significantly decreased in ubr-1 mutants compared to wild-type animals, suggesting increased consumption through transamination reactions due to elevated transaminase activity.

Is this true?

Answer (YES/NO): NO